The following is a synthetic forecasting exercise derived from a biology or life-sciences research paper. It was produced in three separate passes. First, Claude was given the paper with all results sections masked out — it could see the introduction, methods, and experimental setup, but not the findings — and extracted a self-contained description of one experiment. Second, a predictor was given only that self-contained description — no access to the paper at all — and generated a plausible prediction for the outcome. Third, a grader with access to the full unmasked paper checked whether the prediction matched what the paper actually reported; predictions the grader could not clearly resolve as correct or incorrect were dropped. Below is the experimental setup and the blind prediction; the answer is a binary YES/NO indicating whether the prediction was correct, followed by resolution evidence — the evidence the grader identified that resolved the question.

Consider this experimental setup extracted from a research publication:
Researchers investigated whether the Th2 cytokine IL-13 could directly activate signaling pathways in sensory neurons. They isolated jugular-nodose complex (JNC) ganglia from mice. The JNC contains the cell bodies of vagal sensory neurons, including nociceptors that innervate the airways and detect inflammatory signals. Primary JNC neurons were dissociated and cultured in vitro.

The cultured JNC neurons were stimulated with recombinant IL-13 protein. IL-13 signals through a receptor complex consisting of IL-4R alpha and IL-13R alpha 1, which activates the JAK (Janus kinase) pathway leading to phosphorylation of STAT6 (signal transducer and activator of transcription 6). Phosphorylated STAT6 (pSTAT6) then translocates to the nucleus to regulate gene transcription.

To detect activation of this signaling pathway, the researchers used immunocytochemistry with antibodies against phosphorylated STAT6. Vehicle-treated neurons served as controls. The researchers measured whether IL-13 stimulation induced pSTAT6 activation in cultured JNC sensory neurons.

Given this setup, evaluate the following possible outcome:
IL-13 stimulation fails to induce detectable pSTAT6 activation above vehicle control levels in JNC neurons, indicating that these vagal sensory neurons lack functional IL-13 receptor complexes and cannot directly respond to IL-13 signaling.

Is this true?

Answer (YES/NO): NO